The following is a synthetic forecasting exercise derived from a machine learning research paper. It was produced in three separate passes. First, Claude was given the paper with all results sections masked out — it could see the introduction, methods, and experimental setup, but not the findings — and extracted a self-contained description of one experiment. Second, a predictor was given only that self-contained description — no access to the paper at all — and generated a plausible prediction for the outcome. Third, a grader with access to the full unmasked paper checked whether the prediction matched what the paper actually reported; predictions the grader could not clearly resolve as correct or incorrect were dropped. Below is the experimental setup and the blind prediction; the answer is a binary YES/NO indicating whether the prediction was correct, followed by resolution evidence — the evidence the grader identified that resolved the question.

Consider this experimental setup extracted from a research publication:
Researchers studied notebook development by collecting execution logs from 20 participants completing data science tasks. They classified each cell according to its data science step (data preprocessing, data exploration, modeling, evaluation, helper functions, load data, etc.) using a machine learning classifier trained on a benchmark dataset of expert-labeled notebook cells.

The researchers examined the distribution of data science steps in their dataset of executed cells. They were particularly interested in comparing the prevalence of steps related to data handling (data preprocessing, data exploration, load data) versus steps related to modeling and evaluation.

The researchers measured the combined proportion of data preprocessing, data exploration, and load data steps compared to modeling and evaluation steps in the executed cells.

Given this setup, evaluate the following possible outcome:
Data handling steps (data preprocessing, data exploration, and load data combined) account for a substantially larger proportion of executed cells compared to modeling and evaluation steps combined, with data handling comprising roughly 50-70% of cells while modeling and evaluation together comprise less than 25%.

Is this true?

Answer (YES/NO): NO